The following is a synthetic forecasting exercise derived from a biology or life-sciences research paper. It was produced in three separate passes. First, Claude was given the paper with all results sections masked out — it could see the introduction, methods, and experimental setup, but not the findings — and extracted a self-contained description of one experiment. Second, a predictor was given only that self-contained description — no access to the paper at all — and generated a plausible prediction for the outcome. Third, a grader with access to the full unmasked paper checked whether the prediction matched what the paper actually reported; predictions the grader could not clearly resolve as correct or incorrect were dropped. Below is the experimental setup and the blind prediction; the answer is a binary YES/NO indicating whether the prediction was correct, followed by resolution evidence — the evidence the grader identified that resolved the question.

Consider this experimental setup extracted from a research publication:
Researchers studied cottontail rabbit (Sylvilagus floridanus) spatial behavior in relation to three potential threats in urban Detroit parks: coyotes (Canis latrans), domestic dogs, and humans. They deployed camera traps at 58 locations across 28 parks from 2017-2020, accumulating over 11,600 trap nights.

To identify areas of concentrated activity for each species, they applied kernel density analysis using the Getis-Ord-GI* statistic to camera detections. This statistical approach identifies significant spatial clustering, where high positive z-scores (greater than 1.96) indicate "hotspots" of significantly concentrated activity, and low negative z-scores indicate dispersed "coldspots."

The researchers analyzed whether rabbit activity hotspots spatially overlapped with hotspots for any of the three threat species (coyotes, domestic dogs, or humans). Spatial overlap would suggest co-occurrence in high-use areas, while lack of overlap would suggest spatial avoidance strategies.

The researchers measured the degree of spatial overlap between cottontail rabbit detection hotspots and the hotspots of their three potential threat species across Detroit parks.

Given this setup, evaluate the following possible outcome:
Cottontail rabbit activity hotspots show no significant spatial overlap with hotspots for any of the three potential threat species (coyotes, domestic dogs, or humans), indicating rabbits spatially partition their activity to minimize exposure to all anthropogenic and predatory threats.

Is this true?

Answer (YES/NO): NO